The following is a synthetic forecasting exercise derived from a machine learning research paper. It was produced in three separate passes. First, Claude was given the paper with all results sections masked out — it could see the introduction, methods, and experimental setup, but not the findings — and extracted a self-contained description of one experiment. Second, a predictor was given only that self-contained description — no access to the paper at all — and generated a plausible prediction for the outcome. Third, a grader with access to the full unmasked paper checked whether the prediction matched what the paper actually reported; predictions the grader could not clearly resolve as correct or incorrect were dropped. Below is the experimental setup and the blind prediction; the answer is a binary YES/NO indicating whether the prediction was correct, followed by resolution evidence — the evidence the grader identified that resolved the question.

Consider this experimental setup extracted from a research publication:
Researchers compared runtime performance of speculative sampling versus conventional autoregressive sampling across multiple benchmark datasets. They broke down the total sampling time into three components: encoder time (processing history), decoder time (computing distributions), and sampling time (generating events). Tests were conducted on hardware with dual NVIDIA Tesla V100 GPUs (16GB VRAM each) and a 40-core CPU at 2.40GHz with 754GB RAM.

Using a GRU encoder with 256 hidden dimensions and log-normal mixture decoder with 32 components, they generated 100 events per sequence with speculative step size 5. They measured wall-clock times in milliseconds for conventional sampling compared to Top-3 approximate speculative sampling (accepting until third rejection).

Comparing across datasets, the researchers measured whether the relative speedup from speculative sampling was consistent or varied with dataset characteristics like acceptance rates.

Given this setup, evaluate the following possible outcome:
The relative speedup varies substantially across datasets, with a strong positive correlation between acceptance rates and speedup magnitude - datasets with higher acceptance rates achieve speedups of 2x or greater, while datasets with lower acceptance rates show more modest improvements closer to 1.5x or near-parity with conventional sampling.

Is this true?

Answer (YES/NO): NO